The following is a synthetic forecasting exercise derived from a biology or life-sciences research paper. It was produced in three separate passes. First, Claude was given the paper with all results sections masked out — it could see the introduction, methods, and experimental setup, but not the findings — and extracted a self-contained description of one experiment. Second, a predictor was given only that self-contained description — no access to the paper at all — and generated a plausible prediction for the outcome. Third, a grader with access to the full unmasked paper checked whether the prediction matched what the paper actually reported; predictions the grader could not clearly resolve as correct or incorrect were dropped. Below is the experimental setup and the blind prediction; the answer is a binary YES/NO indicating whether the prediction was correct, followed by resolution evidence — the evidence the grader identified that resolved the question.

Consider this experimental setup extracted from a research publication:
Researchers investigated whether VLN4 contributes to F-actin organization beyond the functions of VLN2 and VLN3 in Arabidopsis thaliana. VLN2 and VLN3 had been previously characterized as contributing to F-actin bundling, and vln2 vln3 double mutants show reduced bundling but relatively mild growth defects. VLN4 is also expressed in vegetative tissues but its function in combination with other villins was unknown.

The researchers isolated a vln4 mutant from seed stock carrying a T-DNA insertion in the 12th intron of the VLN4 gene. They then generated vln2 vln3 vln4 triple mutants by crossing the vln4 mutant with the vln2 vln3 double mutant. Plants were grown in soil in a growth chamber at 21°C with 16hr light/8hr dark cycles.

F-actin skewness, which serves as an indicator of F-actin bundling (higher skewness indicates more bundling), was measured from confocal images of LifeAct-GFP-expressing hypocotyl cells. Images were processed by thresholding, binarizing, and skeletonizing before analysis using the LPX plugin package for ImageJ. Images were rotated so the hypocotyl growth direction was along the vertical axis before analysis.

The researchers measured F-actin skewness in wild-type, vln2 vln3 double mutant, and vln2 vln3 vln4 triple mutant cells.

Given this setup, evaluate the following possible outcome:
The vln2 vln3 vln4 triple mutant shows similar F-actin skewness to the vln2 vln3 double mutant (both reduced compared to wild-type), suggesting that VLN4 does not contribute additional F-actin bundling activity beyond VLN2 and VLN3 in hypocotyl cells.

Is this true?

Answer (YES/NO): NO